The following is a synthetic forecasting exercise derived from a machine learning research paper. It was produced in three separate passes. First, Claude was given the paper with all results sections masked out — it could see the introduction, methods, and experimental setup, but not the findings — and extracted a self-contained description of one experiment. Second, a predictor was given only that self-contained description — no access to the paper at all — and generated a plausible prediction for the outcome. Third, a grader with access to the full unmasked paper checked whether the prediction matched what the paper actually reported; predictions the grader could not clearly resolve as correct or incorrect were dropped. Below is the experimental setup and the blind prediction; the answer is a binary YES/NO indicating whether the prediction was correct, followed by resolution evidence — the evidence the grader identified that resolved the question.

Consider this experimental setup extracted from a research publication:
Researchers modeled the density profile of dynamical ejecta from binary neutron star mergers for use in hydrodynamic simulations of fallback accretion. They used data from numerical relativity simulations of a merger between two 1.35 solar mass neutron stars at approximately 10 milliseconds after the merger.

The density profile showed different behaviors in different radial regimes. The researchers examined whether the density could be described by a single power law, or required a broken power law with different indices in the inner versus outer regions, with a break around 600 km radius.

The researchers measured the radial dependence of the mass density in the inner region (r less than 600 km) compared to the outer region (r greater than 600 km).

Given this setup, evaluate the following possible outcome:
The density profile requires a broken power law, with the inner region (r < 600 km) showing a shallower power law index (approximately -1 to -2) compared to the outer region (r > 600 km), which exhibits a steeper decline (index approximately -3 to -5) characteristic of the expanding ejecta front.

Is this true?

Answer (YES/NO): NO